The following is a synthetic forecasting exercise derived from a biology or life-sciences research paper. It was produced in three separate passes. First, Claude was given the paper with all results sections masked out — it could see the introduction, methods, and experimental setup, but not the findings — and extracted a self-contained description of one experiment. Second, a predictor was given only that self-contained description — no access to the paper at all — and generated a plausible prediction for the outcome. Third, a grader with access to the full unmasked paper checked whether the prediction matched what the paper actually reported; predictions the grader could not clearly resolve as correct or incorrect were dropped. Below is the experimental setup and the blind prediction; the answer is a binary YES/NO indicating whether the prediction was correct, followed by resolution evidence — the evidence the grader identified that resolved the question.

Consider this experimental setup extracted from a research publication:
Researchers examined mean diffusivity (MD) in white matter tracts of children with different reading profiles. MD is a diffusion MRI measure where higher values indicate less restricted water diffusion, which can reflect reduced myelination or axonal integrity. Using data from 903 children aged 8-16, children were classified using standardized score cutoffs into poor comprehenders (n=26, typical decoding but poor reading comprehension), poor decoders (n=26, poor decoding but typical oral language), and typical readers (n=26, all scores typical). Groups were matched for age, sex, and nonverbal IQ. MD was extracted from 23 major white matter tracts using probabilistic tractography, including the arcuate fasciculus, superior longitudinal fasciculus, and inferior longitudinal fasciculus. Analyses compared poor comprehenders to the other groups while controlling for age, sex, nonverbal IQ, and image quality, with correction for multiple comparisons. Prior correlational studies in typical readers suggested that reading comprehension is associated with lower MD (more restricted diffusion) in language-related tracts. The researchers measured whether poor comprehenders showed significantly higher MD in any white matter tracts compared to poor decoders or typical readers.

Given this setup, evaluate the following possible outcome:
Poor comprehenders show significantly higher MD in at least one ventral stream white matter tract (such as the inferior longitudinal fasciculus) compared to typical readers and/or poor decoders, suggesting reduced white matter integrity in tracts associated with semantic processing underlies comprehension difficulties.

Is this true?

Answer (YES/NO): NO